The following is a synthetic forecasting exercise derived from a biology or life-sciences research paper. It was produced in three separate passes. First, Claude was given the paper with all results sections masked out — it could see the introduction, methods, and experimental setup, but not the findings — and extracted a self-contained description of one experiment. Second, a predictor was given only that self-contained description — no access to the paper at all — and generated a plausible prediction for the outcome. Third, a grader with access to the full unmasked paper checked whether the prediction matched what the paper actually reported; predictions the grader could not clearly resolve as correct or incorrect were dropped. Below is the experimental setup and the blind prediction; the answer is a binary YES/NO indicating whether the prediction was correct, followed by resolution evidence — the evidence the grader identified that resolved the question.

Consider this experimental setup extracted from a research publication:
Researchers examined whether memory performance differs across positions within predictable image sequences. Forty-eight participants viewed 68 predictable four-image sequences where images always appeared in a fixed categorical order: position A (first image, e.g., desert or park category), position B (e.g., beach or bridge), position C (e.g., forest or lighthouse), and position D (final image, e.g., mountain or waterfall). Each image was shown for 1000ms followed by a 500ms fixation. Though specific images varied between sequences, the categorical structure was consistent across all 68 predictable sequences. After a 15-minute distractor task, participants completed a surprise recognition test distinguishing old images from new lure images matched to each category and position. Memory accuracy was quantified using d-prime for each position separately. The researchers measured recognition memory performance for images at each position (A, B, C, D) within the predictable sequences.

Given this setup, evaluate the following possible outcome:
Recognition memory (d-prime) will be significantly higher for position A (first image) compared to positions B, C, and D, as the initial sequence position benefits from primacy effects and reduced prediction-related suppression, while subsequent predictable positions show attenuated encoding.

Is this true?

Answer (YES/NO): NO